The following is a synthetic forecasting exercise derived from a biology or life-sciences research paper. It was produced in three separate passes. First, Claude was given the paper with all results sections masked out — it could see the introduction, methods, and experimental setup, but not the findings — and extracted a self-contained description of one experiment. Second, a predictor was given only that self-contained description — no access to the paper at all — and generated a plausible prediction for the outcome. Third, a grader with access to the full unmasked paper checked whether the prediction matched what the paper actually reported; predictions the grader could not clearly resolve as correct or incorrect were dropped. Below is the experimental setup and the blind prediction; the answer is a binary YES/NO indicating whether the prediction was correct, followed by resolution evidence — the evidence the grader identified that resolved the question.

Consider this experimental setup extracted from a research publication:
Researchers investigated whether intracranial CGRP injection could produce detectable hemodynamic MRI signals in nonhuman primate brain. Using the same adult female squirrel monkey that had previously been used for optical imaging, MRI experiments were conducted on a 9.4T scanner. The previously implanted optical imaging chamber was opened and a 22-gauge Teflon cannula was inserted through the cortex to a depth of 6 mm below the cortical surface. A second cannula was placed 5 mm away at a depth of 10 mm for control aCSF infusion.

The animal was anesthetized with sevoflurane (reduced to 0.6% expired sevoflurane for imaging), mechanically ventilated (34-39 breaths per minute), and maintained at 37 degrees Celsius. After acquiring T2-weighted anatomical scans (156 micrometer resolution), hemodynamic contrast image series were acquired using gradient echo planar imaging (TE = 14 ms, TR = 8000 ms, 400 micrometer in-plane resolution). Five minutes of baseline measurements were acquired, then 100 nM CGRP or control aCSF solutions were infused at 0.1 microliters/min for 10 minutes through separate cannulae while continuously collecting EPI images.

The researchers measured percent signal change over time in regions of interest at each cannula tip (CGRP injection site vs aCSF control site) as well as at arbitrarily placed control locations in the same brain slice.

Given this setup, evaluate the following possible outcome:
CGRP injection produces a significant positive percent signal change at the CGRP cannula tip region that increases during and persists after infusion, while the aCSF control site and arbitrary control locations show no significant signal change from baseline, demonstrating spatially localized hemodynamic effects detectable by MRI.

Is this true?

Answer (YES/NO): YES